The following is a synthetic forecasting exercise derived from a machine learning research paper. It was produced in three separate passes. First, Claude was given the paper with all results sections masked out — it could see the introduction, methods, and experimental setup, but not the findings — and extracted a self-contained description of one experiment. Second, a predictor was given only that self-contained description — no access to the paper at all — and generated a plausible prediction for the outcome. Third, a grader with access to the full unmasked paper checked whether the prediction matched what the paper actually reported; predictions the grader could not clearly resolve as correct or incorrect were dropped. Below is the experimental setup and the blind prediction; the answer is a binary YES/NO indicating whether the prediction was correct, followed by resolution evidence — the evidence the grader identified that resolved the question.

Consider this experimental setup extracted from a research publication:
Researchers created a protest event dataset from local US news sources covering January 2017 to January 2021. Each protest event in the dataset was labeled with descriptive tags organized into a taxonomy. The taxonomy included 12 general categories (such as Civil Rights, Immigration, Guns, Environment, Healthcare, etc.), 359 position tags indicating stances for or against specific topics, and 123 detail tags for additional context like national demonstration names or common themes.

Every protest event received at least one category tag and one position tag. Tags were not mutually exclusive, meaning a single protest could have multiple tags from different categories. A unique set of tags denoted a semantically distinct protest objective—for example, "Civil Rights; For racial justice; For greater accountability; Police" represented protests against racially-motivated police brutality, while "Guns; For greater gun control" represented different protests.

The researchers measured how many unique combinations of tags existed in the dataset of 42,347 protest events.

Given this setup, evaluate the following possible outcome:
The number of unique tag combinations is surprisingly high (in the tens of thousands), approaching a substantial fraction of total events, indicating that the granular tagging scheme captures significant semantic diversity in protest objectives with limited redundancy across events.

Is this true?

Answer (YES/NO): NO